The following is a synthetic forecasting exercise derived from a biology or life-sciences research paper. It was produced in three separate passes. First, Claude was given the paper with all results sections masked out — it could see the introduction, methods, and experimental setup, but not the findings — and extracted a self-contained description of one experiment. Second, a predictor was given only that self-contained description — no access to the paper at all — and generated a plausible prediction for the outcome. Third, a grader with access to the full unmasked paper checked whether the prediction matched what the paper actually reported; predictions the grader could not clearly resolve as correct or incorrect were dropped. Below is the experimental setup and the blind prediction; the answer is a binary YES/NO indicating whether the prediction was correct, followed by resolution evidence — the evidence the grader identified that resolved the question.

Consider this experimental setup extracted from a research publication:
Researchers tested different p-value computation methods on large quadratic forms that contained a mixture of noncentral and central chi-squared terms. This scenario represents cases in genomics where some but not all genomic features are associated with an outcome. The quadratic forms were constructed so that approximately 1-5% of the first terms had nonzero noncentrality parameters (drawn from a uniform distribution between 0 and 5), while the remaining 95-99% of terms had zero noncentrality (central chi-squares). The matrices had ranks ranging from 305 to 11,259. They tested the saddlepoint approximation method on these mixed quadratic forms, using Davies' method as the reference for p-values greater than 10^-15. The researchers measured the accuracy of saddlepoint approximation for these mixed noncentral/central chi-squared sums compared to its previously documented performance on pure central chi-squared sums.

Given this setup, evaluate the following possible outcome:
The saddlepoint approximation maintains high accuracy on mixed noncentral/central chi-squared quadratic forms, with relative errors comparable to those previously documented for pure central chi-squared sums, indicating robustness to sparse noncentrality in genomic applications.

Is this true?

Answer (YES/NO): NO